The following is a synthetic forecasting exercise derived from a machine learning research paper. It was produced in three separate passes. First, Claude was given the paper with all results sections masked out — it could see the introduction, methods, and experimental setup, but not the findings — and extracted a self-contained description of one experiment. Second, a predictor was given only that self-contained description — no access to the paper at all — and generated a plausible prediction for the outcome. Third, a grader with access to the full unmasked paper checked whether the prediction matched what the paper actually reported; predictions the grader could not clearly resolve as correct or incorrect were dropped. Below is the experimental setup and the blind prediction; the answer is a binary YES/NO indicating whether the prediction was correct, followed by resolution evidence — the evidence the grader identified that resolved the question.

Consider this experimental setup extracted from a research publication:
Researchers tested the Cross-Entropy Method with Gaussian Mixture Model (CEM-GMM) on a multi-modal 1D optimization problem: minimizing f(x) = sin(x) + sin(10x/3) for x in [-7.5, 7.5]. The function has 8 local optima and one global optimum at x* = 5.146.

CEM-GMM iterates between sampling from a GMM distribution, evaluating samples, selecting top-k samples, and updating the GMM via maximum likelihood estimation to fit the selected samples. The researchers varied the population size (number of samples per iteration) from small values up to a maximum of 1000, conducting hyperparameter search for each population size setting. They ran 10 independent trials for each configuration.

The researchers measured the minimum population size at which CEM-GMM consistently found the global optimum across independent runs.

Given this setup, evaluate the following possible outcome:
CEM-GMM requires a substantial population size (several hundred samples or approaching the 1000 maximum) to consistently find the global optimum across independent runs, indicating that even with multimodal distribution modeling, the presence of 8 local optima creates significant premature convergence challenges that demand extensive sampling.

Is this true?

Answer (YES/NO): YES